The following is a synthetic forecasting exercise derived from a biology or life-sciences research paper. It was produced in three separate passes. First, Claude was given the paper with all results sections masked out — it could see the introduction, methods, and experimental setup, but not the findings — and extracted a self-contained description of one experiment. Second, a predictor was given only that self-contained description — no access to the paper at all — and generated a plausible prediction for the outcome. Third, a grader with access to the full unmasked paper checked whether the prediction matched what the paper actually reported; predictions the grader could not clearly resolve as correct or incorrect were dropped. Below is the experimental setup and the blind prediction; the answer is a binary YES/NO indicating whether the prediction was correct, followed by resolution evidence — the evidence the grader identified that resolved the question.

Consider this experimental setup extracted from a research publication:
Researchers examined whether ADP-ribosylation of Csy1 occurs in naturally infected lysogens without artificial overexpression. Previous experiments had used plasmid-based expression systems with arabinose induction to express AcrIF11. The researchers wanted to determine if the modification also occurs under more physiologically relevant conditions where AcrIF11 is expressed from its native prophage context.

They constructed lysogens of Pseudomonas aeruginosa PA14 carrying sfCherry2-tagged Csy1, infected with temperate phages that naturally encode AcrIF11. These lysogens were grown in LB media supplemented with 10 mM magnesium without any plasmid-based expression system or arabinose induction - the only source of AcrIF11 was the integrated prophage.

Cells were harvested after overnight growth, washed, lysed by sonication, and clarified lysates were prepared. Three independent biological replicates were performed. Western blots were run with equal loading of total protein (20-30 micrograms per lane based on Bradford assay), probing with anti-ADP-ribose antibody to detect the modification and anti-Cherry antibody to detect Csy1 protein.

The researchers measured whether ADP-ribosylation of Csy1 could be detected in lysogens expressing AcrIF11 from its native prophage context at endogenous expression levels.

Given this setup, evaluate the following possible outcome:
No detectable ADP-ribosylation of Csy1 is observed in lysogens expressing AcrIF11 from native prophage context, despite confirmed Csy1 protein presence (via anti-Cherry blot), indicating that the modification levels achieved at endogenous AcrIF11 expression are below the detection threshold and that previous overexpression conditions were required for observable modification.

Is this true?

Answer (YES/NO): NO